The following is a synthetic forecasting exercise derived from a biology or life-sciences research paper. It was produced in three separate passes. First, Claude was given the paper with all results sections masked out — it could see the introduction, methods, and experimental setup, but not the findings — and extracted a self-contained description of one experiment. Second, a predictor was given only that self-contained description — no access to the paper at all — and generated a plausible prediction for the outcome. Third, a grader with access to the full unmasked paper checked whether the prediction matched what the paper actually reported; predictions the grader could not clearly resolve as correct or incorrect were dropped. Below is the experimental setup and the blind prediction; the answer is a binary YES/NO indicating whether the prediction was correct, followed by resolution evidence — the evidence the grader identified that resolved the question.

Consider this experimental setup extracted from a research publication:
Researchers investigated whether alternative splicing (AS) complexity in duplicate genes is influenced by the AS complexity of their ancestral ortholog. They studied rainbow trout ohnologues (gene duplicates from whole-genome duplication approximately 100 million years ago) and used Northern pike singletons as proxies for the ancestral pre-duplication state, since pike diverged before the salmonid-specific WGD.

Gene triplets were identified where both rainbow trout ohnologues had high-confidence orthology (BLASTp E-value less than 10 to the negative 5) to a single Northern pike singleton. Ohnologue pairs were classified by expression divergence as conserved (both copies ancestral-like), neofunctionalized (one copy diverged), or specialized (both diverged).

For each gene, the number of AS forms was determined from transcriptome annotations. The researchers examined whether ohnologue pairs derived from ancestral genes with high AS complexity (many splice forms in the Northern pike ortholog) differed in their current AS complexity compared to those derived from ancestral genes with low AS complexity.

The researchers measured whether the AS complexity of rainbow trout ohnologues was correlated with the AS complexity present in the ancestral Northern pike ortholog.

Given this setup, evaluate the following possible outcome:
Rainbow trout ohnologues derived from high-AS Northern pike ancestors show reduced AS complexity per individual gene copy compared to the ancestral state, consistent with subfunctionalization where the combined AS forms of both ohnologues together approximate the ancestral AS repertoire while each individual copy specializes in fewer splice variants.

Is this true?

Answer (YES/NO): NO